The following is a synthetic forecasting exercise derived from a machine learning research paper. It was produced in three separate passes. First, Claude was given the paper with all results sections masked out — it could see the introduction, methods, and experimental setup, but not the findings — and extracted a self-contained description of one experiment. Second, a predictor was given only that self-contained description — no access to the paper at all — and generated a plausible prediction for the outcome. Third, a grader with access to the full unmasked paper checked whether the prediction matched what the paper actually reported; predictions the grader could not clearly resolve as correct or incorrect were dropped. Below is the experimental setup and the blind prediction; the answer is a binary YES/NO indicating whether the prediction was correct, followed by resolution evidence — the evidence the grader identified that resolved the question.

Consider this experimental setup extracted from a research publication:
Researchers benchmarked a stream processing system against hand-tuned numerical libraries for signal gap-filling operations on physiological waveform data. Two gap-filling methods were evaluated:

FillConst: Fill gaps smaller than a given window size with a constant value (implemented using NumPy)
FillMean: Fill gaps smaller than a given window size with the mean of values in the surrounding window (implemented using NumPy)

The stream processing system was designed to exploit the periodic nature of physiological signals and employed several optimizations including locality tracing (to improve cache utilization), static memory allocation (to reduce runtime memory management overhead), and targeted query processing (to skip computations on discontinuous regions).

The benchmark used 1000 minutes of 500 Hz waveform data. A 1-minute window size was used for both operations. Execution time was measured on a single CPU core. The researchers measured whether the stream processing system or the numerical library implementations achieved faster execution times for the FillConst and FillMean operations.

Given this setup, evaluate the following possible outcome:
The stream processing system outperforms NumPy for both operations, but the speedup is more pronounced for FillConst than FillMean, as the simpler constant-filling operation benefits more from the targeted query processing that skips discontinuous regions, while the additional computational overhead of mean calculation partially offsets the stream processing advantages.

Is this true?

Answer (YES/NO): NO